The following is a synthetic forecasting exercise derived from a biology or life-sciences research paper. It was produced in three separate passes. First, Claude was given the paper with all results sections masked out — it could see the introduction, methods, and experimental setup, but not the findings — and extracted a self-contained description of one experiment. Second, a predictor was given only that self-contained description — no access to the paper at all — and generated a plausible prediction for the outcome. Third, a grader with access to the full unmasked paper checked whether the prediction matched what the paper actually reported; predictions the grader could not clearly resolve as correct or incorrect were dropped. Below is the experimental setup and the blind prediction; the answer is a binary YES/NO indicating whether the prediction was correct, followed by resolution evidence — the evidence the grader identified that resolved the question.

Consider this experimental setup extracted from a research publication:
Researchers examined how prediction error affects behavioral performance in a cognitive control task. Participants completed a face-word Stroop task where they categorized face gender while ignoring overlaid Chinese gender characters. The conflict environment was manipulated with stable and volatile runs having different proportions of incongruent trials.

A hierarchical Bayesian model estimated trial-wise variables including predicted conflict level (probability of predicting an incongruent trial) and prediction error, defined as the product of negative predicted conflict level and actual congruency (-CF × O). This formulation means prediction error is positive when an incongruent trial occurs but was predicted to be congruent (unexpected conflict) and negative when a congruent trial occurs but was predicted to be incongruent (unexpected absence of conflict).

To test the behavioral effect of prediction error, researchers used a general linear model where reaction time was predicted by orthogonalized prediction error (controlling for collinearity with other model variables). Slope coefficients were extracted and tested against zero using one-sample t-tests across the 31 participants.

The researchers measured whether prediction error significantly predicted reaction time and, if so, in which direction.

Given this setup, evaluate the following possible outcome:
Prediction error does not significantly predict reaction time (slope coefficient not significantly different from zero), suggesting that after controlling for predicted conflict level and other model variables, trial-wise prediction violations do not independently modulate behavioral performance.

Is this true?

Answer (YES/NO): NO